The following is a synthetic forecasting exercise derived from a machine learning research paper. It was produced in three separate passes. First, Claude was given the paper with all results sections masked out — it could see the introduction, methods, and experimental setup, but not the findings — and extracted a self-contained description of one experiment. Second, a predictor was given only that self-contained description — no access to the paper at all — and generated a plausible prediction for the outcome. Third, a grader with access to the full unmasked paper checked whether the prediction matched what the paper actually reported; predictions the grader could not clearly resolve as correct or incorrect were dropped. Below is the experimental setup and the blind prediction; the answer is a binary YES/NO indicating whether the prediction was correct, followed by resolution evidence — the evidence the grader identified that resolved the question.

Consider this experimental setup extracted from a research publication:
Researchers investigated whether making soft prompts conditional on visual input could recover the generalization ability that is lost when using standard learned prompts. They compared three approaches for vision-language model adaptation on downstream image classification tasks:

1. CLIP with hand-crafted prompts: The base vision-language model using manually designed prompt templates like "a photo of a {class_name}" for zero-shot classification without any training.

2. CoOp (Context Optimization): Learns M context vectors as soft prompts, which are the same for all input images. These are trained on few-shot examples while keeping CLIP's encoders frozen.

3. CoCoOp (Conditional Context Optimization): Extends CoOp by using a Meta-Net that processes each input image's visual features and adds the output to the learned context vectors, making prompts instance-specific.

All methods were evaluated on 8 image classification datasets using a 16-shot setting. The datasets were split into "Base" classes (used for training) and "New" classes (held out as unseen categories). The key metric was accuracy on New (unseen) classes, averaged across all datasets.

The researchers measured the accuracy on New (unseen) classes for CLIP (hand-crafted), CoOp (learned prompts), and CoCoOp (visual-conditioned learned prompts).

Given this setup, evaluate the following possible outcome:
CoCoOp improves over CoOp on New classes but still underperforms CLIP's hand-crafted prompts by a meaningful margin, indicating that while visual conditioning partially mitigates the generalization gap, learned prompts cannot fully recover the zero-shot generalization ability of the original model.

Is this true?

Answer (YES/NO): YES